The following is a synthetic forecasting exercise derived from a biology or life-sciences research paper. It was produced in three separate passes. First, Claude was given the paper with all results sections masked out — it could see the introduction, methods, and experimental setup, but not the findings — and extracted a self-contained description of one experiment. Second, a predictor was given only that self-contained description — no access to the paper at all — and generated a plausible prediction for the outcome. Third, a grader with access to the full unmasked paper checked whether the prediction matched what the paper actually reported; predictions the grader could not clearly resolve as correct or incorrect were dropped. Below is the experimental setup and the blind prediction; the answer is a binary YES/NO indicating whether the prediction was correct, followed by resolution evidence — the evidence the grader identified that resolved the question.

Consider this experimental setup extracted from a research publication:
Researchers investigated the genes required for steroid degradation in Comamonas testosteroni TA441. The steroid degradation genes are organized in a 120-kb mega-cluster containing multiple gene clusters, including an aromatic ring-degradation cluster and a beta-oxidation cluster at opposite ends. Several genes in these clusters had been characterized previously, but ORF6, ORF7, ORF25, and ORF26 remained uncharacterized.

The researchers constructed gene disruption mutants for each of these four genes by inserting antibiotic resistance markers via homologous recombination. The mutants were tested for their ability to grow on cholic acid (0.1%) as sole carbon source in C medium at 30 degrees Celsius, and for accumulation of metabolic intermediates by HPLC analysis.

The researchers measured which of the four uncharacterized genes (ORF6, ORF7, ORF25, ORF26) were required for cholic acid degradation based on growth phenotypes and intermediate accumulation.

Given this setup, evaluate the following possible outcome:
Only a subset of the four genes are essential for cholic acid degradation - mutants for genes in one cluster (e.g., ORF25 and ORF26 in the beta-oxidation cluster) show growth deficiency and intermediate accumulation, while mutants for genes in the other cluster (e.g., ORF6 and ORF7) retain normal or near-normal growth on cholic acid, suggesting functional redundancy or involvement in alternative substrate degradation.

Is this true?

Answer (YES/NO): NO